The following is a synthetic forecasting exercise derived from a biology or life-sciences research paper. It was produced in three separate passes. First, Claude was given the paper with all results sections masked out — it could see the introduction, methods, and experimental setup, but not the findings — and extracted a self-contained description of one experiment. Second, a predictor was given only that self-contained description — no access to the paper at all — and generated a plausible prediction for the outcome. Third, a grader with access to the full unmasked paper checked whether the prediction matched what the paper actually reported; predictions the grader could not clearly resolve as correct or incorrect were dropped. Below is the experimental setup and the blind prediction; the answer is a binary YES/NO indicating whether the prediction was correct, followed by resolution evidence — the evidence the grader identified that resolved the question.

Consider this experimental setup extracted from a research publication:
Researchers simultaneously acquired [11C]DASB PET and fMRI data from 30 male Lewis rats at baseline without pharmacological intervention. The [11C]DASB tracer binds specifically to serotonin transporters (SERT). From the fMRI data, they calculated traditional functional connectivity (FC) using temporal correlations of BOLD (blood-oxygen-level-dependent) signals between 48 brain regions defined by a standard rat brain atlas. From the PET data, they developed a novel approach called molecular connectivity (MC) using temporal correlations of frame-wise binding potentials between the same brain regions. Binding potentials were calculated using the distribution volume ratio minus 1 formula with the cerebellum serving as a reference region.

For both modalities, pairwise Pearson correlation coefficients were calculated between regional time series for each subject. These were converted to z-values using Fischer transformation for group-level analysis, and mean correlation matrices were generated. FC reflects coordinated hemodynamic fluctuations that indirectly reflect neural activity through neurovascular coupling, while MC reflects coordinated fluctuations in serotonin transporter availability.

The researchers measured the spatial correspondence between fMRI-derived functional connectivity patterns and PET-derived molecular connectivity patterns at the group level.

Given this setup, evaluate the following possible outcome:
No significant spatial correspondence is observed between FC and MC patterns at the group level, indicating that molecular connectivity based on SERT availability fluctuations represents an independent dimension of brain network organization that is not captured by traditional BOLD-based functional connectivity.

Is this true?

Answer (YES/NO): NO